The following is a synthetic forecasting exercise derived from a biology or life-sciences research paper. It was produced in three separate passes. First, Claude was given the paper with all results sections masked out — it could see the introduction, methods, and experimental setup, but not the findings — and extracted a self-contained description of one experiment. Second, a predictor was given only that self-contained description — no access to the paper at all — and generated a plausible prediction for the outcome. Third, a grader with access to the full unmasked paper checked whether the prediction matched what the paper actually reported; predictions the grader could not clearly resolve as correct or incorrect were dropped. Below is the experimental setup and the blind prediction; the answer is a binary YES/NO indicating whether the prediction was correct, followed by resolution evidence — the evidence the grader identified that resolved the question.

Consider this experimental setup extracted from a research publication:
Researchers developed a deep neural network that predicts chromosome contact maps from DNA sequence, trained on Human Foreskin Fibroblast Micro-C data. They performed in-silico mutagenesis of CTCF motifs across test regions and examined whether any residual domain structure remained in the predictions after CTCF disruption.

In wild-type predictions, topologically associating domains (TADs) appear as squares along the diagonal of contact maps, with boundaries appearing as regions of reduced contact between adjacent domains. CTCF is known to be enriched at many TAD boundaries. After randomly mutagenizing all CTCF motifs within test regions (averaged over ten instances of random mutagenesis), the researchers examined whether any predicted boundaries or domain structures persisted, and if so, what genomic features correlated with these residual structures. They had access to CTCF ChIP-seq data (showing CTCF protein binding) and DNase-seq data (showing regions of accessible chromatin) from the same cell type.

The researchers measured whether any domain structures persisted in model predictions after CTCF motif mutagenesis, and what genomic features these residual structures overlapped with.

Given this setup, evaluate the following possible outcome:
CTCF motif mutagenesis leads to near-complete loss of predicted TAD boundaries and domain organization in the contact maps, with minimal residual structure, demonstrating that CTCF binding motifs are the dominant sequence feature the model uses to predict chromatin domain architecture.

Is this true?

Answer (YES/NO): NO